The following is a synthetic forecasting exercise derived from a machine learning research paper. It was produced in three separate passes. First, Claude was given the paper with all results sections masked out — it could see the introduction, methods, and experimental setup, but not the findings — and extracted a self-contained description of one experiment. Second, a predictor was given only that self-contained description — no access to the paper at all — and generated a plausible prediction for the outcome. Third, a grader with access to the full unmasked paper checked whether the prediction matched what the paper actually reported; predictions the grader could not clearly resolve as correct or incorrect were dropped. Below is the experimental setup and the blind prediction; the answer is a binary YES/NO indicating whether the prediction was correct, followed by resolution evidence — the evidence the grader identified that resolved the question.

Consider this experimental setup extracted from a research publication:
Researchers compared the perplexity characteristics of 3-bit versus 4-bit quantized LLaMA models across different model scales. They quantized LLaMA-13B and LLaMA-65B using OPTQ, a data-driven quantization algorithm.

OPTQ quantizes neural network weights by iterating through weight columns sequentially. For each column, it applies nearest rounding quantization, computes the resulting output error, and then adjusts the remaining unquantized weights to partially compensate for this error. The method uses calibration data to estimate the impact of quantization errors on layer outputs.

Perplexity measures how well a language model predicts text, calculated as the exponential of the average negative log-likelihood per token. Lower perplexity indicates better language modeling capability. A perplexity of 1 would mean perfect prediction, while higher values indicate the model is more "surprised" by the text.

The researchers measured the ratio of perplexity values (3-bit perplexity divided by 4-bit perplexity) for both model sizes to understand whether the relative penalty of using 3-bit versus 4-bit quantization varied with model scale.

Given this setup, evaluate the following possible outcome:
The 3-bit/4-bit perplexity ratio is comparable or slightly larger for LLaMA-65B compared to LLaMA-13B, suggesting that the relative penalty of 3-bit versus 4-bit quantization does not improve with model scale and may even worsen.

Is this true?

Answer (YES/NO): YES